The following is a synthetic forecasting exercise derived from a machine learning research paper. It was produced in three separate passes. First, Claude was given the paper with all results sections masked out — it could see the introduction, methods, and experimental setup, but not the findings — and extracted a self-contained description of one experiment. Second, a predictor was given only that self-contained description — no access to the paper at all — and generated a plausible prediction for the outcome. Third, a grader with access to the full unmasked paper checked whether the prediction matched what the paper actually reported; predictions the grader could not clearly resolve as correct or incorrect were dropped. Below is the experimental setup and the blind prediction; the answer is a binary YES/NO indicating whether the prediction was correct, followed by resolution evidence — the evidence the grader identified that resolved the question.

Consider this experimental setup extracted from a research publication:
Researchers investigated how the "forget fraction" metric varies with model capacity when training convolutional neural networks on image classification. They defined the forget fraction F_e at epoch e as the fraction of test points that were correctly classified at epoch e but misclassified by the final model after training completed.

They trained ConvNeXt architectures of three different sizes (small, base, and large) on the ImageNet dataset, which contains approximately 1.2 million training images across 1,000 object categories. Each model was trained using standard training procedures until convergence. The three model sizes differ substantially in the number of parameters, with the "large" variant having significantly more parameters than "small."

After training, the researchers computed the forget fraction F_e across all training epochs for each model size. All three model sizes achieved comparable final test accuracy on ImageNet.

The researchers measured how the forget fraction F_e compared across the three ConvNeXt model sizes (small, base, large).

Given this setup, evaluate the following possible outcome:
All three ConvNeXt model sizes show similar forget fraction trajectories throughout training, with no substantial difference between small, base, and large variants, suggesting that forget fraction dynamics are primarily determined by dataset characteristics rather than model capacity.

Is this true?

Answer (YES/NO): NO